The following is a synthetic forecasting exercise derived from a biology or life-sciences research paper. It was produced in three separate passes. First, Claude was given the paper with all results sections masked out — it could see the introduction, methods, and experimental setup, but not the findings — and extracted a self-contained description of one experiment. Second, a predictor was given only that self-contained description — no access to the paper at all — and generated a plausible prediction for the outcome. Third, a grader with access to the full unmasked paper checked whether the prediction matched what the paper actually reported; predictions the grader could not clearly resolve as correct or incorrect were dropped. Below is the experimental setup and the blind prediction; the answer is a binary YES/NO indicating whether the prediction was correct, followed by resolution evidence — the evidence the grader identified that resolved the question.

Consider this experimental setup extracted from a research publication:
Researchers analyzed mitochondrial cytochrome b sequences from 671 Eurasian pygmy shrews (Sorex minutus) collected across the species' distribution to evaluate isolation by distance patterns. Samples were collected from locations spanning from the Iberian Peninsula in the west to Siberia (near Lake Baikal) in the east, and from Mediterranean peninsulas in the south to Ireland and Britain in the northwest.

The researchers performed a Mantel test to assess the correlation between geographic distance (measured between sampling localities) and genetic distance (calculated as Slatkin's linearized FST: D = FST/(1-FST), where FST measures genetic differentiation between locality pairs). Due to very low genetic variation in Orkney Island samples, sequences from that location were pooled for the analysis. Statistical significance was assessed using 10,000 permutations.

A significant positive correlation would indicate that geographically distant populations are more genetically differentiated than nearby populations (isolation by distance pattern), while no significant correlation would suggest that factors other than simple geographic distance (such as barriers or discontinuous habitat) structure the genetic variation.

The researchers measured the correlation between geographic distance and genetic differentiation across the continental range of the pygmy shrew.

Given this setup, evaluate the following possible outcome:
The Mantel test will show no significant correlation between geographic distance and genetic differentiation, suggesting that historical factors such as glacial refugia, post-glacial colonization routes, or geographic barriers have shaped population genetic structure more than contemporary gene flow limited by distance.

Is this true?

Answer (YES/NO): YES